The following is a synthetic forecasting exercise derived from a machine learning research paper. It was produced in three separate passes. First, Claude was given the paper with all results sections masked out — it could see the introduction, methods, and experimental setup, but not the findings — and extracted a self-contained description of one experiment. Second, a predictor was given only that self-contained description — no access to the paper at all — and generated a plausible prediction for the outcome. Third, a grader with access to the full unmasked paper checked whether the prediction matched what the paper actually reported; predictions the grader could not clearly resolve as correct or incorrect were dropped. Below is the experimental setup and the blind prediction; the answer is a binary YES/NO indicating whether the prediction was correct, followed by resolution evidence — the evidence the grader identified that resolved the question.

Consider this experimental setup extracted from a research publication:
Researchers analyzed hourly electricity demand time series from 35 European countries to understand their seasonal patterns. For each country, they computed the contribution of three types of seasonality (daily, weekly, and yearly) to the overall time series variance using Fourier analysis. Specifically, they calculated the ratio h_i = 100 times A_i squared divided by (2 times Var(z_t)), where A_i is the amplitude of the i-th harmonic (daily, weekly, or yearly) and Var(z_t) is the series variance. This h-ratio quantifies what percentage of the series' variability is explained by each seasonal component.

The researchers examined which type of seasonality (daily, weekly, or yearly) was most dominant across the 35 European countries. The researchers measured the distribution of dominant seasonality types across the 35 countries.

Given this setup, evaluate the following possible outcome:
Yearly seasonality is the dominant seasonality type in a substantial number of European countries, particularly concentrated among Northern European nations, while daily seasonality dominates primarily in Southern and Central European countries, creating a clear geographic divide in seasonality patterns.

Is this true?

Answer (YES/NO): NO